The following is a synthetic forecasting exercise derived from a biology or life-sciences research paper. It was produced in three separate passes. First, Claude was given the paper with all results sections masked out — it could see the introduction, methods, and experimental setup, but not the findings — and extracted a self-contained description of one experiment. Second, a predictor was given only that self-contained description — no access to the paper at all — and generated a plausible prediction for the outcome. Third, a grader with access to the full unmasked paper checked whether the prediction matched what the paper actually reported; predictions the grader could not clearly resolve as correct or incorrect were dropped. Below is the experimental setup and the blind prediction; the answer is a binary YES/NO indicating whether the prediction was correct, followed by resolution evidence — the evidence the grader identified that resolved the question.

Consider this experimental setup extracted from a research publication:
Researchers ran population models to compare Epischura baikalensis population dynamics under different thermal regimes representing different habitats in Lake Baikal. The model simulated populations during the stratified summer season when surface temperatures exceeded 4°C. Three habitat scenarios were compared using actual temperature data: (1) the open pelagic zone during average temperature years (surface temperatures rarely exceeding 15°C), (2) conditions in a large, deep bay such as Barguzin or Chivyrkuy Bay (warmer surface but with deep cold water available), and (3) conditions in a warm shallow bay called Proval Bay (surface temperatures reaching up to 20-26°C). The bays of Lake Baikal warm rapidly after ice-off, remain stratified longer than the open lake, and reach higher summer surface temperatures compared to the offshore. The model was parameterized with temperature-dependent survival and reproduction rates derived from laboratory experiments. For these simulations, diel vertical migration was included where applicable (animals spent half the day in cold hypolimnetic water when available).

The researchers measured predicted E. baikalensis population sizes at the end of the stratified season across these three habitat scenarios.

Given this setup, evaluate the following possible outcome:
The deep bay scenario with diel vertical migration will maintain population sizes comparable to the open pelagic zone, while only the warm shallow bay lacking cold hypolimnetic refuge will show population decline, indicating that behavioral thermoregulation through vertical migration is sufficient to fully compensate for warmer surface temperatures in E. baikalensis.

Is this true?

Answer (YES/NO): NO